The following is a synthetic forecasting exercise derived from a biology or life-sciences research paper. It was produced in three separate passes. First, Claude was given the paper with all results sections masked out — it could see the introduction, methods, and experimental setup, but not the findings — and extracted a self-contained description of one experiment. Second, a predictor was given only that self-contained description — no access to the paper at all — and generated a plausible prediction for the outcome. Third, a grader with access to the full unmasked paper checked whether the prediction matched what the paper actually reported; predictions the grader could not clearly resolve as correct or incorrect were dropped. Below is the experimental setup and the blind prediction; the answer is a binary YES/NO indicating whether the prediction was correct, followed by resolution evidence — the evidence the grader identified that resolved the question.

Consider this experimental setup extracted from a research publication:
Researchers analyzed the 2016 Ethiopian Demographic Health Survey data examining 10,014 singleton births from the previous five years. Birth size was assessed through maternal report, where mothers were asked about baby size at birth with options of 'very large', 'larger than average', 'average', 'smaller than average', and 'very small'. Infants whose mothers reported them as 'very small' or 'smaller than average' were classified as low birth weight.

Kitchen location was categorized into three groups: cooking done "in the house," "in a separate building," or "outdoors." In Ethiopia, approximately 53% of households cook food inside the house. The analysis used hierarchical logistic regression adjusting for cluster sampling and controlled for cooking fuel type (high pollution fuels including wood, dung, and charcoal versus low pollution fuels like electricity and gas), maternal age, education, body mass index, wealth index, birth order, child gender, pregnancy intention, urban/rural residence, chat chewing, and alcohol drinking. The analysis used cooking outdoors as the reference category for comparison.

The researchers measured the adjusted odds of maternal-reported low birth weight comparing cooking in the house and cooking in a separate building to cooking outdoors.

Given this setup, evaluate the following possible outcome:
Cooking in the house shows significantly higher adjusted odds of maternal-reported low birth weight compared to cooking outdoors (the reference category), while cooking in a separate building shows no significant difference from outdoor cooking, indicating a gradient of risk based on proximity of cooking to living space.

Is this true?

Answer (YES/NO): NO